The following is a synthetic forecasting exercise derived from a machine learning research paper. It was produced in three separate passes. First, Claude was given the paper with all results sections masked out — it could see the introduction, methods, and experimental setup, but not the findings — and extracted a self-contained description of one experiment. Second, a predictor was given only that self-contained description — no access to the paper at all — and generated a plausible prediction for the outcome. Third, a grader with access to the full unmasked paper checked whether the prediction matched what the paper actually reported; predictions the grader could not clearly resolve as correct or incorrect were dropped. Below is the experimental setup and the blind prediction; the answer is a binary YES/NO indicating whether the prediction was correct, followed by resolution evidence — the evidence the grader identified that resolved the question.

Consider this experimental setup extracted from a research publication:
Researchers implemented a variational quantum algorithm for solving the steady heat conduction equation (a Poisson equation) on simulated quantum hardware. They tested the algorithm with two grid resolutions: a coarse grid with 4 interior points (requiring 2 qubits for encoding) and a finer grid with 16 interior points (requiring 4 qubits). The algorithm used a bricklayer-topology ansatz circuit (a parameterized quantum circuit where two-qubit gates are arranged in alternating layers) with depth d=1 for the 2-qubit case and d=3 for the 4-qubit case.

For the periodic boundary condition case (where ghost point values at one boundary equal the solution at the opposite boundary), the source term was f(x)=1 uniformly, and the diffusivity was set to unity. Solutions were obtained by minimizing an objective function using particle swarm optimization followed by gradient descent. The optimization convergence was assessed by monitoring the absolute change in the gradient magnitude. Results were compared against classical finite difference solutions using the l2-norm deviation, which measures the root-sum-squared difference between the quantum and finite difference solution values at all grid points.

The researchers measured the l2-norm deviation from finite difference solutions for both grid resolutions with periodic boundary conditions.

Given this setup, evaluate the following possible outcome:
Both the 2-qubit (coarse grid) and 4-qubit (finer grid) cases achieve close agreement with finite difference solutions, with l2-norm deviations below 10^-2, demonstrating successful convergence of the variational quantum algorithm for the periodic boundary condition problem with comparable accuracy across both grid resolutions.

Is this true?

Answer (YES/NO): YES